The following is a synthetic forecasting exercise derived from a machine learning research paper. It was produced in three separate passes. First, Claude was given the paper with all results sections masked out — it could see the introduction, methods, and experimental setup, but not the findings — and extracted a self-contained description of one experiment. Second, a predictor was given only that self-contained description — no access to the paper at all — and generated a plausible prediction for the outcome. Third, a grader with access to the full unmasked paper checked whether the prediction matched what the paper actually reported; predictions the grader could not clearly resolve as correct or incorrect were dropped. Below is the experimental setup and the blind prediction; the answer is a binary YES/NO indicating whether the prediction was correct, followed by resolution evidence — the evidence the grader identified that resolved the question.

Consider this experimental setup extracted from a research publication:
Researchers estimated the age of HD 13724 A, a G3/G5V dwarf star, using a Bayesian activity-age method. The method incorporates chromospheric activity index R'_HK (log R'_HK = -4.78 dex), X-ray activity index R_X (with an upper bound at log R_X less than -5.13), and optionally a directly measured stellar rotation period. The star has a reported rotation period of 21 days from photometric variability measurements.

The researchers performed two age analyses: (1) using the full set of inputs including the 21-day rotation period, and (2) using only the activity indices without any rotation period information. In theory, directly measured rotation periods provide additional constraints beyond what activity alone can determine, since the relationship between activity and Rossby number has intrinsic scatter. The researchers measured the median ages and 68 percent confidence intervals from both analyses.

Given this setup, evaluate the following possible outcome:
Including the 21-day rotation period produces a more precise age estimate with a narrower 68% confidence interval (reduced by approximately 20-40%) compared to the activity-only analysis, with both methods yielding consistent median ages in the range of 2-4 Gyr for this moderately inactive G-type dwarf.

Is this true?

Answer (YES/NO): NO